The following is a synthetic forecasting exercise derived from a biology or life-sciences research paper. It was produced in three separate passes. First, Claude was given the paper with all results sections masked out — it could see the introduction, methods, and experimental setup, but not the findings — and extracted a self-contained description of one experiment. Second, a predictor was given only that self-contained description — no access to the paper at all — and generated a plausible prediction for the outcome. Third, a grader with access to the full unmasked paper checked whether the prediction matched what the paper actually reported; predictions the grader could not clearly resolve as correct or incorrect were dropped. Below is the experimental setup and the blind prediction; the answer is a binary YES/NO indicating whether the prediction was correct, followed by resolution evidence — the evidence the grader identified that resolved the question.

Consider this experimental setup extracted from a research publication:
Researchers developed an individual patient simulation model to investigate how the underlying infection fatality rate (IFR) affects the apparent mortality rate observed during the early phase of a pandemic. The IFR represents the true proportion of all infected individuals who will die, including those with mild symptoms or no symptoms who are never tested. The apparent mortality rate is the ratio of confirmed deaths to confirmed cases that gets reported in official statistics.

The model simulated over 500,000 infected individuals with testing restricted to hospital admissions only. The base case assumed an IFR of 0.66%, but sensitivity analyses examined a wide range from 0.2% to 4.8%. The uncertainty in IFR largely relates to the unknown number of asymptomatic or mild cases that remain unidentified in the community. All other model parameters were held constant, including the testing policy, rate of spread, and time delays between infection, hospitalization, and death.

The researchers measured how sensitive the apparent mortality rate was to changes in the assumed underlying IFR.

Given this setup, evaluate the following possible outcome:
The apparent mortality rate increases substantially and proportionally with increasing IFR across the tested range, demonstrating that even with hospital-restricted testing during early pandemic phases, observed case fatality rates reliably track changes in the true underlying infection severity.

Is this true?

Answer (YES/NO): NO